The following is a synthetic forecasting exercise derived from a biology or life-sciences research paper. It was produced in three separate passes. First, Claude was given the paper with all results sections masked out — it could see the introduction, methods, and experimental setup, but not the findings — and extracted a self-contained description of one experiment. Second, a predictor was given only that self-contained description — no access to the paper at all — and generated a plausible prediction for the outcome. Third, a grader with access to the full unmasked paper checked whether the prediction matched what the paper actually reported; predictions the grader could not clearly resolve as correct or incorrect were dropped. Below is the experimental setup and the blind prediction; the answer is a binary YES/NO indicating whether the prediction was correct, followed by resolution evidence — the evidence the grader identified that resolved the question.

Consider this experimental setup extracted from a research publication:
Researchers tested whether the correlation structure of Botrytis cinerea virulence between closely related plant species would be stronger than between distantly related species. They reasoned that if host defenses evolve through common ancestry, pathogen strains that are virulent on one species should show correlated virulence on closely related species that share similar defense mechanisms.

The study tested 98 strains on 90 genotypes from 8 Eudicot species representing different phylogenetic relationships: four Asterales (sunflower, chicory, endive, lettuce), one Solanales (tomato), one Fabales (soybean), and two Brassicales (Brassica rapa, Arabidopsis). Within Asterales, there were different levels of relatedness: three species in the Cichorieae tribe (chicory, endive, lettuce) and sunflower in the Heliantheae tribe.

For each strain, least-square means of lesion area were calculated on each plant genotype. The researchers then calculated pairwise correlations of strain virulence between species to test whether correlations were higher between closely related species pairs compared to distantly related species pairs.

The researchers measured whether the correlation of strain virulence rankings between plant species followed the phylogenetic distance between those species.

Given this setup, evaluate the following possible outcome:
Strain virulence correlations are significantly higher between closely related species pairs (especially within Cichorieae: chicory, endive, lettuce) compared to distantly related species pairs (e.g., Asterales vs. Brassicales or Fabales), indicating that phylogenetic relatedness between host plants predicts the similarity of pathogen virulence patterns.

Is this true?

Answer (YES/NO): NO